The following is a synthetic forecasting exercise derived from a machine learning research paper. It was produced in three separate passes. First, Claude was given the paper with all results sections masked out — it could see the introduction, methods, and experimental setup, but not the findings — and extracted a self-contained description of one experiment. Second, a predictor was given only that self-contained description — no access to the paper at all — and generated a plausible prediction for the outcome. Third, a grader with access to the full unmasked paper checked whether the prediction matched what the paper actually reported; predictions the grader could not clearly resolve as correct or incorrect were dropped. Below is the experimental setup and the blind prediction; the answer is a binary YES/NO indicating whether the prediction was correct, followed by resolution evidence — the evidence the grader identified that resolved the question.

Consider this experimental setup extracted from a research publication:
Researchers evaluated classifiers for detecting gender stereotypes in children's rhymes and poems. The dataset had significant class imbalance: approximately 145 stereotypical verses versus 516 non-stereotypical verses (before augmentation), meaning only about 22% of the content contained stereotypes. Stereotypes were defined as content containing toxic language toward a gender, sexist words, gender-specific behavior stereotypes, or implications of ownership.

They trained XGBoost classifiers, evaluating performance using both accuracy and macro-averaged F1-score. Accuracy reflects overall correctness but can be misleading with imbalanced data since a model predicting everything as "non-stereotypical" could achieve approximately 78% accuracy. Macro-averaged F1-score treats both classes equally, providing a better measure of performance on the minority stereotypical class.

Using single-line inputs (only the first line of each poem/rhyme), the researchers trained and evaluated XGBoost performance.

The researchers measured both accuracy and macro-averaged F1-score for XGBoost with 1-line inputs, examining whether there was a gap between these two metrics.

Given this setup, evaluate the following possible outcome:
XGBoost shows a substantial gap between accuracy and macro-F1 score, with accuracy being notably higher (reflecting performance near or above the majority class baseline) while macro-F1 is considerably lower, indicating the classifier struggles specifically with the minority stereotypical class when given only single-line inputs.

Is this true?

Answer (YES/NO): YES